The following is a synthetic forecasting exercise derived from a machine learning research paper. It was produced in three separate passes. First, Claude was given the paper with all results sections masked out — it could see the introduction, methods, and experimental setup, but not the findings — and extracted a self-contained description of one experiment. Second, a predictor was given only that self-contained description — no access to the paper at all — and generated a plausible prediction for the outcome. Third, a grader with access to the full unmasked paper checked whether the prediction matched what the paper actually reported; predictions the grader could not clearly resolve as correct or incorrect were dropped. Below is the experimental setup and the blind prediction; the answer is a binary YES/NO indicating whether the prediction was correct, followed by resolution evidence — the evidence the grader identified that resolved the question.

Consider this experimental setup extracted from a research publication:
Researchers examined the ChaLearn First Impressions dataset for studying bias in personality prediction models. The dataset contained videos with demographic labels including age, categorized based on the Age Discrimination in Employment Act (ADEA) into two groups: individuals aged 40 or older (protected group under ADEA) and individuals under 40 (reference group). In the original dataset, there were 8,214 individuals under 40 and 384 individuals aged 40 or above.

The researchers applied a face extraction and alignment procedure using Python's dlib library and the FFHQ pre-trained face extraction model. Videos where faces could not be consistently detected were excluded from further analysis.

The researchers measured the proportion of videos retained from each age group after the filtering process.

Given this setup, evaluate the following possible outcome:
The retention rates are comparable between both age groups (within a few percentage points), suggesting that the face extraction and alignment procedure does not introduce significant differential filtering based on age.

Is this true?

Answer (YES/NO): NO